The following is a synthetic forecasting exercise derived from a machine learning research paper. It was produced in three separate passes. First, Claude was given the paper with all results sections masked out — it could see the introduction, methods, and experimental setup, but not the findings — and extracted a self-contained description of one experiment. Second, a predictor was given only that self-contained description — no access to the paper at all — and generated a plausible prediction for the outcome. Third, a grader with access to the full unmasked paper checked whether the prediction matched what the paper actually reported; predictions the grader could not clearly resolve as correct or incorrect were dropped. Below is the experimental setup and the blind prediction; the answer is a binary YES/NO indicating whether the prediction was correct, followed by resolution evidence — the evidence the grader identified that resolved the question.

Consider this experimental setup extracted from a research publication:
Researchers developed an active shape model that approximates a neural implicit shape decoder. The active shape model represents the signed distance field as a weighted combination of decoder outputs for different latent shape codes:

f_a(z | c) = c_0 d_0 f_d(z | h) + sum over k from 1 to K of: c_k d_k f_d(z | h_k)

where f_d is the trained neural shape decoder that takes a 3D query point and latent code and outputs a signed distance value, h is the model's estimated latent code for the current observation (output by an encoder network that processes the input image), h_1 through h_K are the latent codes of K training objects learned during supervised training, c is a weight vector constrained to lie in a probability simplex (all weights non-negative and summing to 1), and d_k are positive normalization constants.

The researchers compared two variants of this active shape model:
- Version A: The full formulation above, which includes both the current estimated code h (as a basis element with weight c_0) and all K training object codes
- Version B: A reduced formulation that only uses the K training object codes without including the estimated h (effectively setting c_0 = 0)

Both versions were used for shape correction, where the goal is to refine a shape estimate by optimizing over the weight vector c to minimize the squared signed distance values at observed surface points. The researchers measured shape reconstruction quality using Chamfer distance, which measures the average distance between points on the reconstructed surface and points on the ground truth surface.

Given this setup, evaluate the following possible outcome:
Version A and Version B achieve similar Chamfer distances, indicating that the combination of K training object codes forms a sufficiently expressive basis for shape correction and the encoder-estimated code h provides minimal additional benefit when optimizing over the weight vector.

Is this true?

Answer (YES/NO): NO